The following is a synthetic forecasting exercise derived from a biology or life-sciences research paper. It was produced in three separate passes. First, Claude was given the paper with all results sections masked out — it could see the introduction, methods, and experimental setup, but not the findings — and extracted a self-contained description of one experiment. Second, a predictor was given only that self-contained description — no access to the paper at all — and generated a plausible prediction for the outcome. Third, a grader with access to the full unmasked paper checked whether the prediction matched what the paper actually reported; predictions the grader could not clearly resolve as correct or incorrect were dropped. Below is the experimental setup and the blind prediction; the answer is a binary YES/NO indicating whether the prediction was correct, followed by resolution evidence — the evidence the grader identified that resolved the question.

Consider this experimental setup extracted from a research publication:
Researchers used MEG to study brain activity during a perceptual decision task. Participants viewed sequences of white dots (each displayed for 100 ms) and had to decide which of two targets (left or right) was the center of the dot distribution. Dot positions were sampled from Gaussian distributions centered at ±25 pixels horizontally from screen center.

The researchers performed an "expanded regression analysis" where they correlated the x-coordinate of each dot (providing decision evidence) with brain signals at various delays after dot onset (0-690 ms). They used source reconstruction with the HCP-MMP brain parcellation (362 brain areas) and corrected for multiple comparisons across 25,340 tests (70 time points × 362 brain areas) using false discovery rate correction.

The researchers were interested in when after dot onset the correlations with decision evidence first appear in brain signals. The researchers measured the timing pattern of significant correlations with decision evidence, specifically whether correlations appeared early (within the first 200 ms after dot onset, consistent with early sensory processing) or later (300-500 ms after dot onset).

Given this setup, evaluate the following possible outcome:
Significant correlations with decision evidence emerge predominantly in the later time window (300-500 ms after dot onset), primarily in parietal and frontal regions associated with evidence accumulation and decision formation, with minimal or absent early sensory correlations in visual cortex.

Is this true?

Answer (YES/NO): NO